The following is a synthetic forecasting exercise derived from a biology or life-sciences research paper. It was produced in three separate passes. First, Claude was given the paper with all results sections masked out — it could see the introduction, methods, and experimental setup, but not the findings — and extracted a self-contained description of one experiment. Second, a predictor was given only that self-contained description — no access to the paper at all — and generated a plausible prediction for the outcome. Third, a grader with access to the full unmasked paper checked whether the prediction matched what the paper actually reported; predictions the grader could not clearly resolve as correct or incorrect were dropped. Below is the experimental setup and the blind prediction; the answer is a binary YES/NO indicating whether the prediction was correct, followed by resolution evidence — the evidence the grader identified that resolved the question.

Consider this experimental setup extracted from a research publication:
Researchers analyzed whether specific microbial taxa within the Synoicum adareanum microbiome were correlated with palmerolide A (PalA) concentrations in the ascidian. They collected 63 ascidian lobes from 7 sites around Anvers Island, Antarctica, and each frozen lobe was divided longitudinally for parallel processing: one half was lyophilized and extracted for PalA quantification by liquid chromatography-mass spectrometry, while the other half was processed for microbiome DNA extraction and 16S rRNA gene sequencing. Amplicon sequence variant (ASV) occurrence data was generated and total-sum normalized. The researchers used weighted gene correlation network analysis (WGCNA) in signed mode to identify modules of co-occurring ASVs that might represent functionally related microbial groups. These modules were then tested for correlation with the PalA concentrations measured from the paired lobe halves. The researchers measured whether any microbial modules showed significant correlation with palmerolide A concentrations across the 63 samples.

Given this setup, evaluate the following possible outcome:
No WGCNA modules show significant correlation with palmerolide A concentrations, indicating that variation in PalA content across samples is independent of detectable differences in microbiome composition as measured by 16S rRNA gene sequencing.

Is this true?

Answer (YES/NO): YES